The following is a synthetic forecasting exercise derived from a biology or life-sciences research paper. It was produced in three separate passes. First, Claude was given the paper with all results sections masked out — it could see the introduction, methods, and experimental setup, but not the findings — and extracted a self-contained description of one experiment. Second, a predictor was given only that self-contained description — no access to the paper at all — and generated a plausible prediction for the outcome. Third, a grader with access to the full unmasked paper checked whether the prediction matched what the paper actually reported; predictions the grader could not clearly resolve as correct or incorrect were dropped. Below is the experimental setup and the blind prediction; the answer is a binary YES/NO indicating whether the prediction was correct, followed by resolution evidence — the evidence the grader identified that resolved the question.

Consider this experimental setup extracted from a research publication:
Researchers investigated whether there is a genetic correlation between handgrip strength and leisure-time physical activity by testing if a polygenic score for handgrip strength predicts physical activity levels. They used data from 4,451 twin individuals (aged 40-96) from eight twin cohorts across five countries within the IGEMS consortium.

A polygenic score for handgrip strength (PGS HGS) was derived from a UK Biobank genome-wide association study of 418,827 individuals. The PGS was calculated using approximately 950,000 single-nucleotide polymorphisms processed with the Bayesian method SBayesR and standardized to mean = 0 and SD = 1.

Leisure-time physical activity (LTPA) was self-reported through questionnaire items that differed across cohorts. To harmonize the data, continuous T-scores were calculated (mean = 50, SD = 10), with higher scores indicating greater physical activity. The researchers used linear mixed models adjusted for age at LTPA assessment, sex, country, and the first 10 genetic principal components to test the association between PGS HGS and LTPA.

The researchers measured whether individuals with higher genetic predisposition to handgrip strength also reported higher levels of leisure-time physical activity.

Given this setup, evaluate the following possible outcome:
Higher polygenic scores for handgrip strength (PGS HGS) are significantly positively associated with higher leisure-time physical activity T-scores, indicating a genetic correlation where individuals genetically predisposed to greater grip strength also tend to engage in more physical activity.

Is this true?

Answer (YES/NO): NO